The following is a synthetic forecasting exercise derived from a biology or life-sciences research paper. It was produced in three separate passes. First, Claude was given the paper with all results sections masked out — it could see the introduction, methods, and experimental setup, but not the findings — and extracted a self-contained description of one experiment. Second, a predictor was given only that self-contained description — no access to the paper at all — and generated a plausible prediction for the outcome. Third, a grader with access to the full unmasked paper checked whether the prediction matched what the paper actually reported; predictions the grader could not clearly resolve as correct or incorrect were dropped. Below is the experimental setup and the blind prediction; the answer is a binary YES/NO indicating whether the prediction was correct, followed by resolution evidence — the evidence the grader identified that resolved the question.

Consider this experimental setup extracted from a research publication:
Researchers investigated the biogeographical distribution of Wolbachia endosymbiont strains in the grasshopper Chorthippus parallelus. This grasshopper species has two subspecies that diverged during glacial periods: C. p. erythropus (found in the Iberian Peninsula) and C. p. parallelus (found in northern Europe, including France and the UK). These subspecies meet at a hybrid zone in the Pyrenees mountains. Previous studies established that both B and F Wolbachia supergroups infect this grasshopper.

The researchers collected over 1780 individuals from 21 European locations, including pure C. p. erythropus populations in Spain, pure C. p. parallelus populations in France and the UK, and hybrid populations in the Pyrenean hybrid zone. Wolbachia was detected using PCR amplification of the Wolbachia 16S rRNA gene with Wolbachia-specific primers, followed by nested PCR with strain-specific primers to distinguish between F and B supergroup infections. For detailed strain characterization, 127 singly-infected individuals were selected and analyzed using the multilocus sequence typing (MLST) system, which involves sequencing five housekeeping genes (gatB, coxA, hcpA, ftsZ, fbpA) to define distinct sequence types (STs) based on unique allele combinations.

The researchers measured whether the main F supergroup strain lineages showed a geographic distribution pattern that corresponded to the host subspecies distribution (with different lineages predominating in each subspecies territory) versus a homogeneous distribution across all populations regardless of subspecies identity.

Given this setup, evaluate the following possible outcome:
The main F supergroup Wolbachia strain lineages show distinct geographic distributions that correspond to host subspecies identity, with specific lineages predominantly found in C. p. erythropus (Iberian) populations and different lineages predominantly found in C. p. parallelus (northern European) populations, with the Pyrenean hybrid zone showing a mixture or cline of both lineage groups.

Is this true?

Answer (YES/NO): YES